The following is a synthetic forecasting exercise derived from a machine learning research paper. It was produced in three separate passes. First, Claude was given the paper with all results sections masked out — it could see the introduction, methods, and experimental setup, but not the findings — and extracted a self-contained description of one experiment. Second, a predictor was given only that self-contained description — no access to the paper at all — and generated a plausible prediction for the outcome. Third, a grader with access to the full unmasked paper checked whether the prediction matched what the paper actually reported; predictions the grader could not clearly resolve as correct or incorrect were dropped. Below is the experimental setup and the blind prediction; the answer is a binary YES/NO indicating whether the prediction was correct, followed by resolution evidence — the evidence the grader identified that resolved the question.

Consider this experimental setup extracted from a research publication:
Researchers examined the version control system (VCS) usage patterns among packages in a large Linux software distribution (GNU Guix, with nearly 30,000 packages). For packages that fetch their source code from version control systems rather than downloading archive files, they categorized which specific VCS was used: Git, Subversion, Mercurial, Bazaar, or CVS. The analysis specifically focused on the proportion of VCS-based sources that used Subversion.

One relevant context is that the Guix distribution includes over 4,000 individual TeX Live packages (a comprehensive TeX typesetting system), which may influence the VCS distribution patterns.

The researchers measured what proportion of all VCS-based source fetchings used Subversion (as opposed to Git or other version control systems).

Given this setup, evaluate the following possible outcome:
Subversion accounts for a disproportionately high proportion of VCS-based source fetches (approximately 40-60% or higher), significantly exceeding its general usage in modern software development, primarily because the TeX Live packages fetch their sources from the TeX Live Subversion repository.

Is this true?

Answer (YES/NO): NO